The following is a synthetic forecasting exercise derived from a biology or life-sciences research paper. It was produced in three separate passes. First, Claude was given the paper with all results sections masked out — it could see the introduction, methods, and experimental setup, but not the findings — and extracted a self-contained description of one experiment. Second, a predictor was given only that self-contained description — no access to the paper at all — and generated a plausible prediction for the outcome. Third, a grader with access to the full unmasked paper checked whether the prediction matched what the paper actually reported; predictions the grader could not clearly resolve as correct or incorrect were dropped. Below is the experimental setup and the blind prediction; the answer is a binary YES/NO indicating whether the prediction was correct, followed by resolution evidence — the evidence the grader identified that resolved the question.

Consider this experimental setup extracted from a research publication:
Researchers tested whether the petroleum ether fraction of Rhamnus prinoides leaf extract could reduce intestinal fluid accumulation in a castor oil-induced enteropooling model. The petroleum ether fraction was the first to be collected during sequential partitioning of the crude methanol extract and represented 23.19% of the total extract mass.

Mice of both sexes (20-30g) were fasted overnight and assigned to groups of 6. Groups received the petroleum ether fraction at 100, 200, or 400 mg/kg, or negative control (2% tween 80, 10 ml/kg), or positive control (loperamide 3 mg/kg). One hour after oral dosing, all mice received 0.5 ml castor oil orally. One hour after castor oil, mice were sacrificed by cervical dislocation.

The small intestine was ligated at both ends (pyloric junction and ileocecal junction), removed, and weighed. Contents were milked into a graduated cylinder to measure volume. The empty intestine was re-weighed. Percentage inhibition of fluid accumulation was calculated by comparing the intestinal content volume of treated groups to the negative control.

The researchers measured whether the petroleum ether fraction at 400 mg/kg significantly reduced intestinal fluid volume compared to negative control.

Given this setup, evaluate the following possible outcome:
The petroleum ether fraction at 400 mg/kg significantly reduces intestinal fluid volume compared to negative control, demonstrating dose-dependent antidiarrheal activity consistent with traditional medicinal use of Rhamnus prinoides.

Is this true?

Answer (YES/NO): YES